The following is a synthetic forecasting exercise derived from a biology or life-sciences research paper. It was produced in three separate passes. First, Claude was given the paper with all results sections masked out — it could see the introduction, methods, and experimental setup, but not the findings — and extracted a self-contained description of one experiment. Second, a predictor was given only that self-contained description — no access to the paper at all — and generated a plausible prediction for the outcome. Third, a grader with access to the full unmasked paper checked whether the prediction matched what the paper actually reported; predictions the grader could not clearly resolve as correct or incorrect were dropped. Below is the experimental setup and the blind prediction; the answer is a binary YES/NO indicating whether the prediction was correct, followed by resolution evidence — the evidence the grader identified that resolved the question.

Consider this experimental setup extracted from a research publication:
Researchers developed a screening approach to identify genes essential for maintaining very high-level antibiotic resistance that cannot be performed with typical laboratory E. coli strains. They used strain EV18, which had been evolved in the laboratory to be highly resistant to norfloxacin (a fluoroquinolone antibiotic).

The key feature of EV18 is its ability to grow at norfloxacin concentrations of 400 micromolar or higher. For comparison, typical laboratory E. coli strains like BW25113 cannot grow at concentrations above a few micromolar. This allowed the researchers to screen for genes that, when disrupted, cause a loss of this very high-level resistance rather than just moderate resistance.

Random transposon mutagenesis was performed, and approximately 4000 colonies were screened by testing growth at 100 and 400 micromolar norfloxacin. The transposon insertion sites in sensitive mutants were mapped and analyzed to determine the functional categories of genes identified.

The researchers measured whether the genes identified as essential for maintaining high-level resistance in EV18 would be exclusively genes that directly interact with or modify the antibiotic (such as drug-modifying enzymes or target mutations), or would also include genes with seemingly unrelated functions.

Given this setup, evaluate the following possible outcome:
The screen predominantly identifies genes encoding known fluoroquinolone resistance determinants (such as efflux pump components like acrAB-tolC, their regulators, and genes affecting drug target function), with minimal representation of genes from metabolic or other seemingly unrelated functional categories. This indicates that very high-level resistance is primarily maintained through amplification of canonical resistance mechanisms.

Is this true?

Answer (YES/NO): NO